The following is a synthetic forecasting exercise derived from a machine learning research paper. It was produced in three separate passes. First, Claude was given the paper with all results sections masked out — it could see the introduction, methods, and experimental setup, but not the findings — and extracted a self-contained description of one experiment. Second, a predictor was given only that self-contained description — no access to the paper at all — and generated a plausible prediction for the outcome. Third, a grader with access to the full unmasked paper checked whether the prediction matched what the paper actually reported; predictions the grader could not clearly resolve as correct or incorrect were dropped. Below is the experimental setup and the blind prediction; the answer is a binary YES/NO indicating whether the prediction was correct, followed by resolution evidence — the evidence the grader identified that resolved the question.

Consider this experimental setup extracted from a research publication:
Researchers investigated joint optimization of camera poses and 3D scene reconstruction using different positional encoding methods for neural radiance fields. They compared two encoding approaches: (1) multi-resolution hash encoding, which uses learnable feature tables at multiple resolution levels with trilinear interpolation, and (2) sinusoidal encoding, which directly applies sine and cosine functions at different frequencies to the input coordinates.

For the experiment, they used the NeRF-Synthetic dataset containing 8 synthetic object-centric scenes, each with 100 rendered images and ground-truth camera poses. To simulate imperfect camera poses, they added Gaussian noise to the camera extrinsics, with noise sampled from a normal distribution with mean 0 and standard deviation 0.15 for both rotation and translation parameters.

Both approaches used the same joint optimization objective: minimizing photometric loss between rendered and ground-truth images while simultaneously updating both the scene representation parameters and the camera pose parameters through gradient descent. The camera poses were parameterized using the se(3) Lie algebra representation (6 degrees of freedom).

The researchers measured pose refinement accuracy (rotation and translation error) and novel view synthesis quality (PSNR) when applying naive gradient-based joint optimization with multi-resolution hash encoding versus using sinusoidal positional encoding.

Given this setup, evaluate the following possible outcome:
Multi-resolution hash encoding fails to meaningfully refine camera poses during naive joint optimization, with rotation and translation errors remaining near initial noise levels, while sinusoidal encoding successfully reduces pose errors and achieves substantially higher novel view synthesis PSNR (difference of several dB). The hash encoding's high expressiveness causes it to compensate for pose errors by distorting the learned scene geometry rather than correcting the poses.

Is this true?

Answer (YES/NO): NO